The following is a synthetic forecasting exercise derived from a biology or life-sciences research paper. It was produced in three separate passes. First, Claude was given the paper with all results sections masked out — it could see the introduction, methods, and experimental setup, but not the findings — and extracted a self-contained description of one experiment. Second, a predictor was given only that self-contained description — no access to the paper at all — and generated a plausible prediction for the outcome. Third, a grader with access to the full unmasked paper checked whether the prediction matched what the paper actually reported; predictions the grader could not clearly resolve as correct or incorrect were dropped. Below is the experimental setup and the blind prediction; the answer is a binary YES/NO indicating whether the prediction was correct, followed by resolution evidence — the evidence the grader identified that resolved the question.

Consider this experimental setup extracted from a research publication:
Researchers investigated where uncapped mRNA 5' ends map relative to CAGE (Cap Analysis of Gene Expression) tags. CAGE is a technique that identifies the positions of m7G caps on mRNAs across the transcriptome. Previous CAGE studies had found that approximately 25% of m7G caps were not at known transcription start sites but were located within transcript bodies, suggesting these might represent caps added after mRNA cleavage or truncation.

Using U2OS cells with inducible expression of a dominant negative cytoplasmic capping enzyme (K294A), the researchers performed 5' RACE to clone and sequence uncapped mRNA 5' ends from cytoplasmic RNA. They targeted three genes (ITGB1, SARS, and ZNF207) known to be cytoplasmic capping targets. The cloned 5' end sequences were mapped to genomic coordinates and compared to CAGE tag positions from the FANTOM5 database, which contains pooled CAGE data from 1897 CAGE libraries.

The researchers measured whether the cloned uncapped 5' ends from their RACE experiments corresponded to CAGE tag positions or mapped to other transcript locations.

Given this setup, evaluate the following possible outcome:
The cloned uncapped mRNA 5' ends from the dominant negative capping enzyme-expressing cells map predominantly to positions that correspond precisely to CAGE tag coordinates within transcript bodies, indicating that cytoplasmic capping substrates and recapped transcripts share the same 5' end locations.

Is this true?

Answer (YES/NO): YES